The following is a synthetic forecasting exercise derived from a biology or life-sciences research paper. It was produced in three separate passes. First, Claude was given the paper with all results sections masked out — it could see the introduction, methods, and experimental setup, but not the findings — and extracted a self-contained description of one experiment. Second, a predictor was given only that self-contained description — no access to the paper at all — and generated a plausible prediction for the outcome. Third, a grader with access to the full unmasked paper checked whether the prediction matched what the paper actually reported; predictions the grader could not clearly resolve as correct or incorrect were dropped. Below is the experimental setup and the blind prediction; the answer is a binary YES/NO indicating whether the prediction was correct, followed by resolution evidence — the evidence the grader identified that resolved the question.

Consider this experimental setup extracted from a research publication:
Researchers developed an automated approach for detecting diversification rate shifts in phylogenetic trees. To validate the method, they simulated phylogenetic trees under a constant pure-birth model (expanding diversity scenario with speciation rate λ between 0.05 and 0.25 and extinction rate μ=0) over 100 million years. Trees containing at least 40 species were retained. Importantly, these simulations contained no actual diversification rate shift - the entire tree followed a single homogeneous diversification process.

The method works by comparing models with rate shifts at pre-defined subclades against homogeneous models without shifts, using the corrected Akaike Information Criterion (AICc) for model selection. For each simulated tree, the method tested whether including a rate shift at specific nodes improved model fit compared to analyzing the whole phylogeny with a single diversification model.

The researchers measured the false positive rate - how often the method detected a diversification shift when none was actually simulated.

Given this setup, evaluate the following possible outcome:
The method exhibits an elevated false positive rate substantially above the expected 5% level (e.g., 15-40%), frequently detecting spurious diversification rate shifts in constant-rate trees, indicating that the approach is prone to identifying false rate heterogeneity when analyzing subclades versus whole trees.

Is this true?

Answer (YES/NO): NO